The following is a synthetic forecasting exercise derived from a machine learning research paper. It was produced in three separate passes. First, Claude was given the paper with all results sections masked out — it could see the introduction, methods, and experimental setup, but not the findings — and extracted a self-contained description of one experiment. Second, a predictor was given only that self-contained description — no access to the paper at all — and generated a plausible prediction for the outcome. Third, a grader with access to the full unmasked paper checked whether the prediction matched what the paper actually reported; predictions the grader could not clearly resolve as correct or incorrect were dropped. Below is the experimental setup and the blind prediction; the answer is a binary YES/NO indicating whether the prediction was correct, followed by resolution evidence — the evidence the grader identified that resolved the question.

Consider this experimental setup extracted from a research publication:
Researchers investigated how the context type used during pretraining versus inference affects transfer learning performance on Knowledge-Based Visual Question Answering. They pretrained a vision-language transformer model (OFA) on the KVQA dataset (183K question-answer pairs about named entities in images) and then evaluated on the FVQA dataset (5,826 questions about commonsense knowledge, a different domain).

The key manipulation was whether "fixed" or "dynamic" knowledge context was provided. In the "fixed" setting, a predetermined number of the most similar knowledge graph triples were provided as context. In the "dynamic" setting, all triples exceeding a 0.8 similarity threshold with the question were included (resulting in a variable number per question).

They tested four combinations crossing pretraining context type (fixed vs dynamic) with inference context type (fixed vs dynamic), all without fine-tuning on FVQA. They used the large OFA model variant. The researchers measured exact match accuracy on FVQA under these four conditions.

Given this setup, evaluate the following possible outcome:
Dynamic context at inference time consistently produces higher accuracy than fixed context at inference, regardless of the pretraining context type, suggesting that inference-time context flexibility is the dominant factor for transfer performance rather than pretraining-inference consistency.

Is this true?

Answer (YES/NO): YES